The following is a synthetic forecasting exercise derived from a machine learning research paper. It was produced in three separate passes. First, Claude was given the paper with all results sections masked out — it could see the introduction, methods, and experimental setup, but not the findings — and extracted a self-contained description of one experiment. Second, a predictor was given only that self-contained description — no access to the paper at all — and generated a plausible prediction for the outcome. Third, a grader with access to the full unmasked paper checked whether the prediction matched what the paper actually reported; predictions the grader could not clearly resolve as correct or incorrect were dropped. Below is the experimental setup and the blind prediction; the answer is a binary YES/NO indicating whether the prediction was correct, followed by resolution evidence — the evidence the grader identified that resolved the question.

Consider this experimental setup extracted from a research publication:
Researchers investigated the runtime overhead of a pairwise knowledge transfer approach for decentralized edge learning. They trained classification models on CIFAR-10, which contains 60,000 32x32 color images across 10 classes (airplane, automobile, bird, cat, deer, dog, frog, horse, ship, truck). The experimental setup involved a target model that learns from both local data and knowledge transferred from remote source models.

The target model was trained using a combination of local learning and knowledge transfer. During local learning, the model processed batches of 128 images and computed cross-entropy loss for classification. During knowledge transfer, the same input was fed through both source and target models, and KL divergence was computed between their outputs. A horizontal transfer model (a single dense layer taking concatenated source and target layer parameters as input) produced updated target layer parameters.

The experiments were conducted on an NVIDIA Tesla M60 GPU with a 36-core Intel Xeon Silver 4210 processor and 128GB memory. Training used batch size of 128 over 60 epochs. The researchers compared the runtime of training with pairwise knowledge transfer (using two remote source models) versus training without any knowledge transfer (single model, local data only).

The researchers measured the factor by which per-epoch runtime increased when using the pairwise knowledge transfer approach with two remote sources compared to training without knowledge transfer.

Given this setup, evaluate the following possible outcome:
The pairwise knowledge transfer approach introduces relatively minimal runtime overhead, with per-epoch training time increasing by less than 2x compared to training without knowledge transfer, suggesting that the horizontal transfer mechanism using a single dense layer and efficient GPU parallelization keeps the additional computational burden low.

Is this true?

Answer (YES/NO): YES